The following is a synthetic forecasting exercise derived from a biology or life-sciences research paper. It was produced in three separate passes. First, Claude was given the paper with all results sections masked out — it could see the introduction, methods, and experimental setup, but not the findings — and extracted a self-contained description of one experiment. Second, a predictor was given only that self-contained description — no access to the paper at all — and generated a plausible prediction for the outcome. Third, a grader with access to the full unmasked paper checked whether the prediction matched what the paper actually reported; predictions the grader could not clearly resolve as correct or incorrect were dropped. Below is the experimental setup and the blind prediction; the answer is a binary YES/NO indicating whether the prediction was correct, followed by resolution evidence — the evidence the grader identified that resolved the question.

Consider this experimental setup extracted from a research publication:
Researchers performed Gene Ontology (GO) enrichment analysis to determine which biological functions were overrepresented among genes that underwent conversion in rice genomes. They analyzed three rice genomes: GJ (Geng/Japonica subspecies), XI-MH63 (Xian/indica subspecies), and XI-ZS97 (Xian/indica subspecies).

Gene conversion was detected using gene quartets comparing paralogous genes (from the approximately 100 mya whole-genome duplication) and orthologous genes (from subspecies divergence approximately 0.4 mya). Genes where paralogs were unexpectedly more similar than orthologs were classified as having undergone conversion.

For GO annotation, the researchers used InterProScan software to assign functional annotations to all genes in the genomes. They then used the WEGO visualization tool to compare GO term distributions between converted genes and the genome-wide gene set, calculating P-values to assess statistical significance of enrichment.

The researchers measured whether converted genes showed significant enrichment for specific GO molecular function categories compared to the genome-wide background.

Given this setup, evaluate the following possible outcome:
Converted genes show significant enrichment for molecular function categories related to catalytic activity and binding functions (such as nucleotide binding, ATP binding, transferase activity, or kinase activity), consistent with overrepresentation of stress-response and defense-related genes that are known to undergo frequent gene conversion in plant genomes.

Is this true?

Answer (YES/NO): YES